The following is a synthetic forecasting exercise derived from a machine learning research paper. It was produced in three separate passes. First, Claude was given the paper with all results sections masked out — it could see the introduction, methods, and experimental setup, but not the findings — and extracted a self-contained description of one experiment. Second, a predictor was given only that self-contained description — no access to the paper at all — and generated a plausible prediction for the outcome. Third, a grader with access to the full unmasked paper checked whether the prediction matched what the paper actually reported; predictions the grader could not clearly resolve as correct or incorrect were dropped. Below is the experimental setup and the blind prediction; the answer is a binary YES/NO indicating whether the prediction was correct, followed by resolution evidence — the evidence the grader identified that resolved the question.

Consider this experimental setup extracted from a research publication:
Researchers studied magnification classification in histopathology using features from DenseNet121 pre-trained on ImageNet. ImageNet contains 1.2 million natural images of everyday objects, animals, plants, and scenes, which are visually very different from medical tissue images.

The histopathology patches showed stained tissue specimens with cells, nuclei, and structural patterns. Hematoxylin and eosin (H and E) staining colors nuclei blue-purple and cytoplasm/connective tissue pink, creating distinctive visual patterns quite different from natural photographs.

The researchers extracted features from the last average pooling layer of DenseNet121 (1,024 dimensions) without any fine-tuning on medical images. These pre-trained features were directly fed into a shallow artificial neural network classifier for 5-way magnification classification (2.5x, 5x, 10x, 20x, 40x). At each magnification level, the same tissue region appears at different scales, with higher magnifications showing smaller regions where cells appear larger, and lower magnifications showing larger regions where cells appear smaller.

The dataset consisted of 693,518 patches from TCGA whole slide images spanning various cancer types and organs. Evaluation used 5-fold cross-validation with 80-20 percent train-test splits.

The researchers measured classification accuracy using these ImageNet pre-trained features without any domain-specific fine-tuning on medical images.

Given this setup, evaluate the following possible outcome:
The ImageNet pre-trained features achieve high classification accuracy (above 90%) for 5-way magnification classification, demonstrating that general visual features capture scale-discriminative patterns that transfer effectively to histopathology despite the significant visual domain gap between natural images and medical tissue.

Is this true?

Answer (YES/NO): YES